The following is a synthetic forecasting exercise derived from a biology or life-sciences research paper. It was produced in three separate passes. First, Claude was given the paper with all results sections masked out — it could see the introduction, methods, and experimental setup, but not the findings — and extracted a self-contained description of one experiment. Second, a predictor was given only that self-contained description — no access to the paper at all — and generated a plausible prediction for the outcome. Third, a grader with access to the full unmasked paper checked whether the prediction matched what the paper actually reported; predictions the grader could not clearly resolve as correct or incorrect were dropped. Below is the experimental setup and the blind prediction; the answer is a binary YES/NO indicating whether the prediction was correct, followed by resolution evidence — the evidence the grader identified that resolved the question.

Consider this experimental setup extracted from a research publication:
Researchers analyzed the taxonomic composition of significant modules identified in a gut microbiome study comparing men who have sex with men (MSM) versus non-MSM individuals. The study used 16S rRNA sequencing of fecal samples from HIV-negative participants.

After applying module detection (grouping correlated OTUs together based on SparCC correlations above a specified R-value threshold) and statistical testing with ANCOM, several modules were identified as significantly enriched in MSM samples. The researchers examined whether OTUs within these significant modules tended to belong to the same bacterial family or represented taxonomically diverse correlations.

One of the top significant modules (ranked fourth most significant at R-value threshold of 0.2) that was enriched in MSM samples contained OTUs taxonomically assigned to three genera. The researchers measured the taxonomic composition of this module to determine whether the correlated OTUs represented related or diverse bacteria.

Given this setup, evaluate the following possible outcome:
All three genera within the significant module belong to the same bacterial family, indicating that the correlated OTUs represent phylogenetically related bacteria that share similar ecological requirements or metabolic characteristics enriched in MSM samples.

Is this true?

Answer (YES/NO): YES